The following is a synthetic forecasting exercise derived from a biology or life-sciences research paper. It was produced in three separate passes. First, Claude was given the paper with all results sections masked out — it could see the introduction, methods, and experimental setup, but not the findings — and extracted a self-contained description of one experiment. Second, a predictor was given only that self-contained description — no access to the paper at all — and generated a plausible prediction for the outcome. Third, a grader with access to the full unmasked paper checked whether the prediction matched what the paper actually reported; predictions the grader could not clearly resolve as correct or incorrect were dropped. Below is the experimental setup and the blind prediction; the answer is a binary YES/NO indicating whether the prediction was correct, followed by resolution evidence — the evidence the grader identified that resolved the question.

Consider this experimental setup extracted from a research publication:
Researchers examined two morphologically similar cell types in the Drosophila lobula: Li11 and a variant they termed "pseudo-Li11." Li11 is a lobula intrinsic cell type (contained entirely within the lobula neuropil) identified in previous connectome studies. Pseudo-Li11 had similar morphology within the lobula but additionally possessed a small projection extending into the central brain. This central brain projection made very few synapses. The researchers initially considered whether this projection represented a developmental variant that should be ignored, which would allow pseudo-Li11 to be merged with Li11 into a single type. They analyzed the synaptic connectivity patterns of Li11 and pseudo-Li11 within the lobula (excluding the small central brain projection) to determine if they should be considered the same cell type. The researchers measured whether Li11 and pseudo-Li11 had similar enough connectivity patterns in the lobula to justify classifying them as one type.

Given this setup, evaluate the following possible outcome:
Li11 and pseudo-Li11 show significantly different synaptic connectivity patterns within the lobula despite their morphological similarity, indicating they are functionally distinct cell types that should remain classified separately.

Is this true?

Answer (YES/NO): YES